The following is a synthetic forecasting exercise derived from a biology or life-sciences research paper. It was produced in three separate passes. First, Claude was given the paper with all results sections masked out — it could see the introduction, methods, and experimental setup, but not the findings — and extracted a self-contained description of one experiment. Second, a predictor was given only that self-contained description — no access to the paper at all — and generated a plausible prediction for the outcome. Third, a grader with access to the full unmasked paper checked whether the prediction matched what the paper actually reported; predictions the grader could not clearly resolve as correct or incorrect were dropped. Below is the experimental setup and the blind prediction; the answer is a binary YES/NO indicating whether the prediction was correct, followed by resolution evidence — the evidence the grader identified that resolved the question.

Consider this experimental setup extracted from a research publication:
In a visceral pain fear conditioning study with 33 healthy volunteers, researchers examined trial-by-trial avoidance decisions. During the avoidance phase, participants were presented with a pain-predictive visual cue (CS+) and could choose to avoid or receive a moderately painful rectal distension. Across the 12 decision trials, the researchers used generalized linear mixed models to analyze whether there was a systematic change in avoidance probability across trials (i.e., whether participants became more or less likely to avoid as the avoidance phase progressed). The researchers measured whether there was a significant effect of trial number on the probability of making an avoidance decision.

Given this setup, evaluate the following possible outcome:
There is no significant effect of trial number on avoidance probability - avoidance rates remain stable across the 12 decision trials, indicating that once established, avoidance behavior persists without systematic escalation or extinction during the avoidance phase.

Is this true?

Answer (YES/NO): YES